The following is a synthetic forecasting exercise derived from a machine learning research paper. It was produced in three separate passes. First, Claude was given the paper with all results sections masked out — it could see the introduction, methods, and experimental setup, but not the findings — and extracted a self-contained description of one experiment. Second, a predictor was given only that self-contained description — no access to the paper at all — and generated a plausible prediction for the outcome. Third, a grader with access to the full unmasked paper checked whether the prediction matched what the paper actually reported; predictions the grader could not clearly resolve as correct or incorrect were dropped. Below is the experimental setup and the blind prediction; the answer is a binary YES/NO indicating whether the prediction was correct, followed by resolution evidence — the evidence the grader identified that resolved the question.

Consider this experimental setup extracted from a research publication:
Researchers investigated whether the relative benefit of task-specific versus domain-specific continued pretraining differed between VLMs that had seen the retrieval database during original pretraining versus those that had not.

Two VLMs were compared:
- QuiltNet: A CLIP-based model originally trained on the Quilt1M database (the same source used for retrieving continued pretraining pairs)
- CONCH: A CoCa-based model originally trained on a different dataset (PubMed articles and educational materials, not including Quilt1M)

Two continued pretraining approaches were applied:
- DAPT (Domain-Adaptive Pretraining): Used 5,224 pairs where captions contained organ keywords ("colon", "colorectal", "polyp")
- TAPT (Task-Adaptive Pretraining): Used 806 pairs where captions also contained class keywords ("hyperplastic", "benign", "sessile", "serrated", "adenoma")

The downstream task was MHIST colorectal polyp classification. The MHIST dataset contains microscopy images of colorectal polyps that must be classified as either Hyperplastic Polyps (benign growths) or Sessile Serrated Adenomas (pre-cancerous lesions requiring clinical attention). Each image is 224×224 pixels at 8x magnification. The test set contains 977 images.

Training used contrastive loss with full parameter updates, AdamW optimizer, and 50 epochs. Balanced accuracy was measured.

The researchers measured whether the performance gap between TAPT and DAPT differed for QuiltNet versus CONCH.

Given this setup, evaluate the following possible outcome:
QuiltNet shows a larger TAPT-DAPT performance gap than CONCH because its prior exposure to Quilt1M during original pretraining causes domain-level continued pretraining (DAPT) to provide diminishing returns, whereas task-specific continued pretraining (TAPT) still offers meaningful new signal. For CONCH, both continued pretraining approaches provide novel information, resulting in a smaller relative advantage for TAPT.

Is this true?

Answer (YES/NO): YES